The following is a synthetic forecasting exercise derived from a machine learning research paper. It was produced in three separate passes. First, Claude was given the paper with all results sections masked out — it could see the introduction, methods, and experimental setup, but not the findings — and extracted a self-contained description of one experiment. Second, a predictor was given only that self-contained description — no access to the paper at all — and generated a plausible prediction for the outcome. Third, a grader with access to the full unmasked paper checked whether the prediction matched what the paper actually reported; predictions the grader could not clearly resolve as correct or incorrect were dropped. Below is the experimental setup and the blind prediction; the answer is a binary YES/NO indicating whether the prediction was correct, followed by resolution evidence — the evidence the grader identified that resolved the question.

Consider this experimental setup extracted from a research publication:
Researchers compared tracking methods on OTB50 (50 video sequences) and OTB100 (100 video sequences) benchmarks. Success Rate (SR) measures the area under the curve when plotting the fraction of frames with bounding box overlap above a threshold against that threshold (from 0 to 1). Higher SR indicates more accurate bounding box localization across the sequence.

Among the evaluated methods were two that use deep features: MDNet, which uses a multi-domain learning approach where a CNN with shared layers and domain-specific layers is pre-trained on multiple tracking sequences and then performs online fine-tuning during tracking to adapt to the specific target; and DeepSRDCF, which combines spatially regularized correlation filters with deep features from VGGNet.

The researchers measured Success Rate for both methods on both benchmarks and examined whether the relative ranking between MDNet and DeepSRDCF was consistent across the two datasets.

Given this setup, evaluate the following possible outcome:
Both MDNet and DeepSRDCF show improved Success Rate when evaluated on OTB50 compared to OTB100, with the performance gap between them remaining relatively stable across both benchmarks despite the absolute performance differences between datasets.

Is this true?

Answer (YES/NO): NO